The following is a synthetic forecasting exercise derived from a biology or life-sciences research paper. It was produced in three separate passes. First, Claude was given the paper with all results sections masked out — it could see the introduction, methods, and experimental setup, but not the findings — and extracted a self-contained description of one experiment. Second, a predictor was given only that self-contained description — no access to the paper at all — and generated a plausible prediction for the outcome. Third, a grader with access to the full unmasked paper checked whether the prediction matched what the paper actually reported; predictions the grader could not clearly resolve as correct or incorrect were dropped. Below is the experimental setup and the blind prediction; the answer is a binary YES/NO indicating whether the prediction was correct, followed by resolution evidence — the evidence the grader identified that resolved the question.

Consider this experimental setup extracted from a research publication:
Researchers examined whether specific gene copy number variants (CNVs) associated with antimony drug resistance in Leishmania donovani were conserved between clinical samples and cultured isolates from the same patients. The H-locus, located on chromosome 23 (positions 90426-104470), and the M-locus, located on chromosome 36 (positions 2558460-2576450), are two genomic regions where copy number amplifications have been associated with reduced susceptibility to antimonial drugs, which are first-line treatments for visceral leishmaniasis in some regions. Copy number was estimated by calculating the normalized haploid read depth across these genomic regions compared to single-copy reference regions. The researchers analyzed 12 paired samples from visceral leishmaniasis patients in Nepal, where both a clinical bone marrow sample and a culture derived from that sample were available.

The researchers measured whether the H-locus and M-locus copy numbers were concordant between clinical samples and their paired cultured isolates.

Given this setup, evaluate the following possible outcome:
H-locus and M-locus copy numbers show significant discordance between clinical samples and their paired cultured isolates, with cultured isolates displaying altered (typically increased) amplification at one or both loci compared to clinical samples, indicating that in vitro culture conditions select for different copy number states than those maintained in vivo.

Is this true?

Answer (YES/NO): NO